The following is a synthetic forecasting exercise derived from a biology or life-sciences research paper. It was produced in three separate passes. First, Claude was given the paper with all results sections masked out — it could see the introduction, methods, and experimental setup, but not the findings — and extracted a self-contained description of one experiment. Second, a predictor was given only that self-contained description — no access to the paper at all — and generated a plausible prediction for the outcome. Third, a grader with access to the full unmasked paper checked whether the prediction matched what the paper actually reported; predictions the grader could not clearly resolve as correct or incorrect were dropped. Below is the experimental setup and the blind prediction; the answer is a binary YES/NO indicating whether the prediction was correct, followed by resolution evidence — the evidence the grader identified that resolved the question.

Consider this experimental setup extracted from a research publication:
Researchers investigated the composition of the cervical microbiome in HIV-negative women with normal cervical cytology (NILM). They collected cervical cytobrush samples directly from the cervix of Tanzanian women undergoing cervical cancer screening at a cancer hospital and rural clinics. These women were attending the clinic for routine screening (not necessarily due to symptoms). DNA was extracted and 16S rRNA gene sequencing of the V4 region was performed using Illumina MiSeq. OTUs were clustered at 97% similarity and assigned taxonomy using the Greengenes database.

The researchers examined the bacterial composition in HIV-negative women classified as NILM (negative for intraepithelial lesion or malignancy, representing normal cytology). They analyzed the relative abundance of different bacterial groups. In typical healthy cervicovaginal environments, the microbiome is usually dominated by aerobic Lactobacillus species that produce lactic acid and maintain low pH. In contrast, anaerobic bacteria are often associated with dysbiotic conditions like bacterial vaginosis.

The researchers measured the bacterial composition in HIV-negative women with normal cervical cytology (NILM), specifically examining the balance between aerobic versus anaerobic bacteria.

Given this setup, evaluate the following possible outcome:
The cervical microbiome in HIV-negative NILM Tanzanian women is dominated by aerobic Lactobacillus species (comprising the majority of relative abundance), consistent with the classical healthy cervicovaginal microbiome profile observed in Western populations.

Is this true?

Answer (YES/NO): NO